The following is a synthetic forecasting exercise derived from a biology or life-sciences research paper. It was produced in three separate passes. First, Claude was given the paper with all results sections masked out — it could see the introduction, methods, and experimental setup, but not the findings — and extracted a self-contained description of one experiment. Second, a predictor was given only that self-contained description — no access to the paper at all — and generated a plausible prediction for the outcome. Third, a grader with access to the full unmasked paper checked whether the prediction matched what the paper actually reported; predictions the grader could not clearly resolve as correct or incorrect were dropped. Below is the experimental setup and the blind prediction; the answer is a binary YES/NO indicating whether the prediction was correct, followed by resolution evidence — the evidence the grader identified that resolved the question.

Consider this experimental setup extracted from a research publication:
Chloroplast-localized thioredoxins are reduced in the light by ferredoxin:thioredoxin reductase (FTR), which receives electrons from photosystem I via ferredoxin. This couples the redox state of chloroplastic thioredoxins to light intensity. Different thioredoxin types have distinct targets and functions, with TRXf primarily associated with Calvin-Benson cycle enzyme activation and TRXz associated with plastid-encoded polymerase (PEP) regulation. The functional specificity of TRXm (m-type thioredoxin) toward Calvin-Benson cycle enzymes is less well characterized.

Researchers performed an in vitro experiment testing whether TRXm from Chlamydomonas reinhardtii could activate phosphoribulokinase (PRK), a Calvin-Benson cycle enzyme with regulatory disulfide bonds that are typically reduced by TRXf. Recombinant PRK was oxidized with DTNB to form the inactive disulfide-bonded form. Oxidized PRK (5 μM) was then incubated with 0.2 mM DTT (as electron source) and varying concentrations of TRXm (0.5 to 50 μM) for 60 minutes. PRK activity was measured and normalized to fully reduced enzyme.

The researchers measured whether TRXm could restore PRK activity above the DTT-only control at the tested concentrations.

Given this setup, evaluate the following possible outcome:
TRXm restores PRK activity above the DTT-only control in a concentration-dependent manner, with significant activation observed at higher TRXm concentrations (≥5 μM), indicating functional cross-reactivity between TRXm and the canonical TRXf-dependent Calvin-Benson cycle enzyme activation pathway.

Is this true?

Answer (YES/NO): NO